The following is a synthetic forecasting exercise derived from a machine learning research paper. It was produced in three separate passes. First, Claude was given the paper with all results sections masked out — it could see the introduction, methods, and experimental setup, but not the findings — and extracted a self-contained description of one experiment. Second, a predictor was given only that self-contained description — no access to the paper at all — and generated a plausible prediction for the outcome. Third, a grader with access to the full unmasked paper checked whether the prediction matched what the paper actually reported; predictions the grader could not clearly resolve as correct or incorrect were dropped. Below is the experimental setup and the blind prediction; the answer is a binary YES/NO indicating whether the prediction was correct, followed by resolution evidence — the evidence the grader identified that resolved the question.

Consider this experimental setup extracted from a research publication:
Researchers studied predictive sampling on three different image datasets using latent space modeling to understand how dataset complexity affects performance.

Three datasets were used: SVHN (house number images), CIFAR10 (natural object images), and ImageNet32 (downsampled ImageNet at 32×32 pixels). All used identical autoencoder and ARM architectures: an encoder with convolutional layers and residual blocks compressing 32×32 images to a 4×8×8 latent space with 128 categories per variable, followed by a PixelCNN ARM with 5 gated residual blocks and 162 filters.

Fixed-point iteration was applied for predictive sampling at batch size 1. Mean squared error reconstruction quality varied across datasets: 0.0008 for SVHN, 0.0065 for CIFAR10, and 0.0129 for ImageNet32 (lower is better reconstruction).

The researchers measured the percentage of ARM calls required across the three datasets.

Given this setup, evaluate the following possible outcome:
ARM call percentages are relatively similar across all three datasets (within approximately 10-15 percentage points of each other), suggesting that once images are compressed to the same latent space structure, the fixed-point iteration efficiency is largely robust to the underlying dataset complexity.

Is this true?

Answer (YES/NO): YES